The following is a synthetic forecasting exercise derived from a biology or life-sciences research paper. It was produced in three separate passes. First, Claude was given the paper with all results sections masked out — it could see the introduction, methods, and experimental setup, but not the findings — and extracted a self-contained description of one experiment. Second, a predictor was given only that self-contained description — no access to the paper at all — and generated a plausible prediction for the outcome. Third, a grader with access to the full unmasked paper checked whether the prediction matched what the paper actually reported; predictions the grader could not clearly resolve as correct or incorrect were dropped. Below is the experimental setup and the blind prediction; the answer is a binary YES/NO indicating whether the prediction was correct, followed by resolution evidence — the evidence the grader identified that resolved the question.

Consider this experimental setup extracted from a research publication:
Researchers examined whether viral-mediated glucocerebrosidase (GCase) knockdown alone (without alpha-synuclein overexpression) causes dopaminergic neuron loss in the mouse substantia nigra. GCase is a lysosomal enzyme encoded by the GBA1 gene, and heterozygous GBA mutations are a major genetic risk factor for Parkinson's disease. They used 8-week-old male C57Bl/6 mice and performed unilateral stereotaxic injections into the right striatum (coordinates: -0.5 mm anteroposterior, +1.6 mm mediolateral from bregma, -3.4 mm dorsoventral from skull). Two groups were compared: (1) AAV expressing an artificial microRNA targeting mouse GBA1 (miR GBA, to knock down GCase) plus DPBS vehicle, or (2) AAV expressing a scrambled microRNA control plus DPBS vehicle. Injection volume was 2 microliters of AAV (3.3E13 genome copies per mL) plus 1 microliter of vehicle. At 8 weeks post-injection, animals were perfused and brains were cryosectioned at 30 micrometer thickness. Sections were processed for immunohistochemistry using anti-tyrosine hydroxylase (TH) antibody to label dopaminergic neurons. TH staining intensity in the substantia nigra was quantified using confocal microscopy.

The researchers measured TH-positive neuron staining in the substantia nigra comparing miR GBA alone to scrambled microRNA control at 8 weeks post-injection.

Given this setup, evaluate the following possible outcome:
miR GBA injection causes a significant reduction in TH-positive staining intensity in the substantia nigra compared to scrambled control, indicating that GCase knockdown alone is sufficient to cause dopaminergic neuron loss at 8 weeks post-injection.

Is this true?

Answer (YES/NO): NO